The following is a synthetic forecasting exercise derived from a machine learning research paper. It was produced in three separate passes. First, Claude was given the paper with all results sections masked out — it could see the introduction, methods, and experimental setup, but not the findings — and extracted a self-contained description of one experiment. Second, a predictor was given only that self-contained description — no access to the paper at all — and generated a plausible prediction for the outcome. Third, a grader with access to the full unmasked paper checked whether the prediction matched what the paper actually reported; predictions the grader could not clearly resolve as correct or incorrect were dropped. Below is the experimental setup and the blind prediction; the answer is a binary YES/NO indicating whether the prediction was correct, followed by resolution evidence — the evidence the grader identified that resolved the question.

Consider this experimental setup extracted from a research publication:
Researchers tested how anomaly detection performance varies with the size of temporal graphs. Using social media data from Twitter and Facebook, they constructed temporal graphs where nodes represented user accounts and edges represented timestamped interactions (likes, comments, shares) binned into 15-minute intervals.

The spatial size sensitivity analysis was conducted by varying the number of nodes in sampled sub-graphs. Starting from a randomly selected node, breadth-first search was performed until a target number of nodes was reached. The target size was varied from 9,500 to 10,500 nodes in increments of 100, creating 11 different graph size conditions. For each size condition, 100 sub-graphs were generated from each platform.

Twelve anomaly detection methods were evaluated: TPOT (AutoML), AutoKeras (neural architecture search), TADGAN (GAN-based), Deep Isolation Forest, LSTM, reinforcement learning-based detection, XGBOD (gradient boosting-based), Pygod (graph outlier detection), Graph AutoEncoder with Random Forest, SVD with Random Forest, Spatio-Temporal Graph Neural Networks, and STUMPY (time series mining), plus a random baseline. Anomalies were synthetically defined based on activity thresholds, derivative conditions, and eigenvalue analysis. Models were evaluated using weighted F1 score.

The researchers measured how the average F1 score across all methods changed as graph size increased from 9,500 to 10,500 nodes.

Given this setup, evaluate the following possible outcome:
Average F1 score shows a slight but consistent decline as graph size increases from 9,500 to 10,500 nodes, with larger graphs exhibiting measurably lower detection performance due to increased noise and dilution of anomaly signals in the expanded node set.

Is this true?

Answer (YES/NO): YES